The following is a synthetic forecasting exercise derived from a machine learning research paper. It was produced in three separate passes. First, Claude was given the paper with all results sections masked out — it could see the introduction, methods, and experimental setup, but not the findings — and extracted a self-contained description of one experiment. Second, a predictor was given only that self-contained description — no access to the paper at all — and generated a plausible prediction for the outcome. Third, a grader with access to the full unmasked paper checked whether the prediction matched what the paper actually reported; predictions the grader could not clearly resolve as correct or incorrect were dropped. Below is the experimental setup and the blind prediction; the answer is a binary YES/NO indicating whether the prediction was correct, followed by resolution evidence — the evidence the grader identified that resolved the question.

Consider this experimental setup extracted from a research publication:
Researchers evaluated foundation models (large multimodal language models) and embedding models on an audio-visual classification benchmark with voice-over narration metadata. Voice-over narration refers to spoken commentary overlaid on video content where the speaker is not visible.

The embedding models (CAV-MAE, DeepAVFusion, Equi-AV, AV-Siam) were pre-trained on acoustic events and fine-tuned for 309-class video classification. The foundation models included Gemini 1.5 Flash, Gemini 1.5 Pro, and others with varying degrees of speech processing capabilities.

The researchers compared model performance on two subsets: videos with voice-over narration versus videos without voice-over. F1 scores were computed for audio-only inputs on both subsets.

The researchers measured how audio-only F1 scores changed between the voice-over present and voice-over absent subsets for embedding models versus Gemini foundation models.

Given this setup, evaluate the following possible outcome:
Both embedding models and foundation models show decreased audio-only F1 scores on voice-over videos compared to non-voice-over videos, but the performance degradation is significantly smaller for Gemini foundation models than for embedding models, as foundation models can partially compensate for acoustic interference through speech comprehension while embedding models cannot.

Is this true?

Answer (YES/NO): NO